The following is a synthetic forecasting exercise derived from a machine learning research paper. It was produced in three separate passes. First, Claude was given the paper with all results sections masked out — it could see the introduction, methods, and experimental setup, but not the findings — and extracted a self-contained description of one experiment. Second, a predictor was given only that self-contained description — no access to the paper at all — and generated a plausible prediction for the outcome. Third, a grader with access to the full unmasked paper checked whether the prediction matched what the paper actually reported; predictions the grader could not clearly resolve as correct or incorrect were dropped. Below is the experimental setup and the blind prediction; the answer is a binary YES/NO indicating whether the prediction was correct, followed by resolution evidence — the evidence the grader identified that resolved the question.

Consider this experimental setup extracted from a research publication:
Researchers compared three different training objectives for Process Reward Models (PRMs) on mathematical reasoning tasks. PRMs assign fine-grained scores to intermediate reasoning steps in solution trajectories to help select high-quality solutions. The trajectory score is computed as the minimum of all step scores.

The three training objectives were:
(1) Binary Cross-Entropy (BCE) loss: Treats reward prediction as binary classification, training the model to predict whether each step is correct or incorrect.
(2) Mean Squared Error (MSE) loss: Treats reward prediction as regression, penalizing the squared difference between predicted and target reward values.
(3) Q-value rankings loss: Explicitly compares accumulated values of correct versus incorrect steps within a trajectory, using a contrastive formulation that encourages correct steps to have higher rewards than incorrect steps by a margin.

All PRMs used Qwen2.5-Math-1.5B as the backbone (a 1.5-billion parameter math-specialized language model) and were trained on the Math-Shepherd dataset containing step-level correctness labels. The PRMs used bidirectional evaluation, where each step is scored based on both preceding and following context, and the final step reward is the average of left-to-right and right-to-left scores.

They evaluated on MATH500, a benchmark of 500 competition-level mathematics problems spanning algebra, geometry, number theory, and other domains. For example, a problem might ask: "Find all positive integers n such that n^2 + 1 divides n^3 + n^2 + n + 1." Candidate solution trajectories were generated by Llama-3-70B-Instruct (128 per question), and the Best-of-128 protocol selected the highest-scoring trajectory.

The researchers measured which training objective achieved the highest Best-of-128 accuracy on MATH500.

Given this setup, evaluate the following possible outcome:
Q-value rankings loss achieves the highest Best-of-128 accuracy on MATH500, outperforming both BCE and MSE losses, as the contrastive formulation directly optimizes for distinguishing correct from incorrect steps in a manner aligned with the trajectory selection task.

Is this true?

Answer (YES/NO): YES